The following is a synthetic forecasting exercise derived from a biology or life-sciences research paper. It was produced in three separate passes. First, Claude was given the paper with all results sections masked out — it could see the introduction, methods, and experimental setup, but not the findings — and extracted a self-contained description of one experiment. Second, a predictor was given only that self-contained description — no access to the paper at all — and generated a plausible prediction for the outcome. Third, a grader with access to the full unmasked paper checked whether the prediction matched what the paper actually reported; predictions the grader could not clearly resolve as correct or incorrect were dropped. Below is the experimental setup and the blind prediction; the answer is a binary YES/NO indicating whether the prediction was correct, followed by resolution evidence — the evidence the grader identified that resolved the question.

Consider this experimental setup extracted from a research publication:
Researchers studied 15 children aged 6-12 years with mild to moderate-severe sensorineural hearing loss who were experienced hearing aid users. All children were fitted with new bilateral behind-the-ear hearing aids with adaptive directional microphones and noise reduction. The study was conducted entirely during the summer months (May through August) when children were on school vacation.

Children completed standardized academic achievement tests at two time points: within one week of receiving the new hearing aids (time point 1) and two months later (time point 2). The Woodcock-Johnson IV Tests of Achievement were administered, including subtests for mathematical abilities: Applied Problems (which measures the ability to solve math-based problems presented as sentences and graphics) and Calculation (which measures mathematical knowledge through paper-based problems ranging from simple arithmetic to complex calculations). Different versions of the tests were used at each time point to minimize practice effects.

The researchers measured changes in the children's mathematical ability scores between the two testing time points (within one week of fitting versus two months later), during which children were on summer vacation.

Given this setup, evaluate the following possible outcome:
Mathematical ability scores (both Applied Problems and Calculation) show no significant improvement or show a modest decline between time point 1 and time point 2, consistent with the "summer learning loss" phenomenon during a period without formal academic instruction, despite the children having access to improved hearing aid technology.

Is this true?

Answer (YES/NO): NO